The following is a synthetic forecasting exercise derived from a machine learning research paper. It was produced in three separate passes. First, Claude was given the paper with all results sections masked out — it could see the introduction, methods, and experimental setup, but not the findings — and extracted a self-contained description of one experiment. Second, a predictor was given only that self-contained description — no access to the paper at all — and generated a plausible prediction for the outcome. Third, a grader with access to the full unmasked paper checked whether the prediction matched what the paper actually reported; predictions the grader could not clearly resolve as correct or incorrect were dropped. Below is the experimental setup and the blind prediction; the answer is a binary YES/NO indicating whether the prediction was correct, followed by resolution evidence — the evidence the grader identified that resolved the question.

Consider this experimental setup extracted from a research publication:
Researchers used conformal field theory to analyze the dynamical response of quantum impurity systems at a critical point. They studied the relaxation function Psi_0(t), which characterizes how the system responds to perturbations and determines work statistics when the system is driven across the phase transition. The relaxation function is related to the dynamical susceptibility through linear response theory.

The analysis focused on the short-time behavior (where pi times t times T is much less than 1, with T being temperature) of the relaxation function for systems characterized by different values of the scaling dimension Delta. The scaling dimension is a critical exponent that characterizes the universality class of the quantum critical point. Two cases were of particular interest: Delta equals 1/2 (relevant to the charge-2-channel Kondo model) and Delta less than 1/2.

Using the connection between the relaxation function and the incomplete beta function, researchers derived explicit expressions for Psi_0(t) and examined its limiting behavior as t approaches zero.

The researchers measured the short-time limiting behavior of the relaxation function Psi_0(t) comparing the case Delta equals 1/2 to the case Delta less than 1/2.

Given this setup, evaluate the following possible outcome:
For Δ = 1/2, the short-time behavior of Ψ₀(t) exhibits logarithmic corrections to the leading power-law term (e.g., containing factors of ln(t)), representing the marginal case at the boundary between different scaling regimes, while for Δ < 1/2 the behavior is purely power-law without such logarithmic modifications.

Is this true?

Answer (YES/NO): NO